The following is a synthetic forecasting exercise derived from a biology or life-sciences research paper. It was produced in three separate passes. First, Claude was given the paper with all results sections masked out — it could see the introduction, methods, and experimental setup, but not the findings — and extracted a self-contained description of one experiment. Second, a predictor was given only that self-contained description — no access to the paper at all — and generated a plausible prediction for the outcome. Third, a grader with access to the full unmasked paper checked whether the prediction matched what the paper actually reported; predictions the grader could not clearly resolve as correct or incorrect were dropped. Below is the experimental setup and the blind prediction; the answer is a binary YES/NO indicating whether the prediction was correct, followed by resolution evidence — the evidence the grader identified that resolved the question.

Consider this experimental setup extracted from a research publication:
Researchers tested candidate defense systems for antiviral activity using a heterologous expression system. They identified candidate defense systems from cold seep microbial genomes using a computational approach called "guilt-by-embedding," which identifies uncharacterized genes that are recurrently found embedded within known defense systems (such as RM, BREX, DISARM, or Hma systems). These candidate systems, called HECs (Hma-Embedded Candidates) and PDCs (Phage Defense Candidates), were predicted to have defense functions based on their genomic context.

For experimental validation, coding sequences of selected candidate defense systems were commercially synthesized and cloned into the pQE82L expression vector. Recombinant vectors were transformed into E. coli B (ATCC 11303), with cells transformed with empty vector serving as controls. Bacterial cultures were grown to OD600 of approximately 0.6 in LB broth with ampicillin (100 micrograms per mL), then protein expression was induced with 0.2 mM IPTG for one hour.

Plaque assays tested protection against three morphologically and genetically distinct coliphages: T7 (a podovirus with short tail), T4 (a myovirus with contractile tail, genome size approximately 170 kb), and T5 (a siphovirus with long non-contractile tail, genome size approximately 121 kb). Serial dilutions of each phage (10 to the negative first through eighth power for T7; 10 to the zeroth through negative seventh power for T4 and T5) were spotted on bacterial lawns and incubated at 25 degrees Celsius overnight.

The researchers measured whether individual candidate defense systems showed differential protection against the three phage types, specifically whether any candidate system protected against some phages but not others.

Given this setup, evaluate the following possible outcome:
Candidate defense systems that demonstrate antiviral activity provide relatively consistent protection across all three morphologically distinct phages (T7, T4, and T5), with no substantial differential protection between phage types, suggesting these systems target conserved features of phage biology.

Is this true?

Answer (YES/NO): NO